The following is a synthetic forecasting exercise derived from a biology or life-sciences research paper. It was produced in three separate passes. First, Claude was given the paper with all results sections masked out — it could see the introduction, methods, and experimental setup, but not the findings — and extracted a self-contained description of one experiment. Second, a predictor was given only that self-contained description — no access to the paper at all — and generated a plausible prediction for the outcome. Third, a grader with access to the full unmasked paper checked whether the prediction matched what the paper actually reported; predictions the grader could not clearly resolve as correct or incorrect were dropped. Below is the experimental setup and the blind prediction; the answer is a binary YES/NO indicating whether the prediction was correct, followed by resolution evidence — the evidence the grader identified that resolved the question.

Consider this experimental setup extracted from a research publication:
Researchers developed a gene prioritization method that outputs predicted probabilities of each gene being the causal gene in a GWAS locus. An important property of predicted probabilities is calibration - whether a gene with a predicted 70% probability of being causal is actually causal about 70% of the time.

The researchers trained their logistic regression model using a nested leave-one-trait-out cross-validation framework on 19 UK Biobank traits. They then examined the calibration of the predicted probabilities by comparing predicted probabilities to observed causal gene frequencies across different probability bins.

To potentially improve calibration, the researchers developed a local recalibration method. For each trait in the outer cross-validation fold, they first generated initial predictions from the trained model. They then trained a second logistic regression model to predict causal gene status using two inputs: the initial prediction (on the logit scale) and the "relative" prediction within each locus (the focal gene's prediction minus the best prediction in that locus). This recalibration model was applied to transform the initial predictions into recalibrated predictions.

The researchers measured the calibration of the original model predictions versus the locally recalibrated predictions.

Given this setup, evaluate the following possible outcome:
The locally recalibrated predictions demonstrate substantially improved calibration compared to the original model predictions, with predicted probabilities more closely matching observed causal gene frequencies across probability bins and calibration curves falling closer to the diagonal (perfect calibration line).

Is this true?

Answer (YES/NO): NO